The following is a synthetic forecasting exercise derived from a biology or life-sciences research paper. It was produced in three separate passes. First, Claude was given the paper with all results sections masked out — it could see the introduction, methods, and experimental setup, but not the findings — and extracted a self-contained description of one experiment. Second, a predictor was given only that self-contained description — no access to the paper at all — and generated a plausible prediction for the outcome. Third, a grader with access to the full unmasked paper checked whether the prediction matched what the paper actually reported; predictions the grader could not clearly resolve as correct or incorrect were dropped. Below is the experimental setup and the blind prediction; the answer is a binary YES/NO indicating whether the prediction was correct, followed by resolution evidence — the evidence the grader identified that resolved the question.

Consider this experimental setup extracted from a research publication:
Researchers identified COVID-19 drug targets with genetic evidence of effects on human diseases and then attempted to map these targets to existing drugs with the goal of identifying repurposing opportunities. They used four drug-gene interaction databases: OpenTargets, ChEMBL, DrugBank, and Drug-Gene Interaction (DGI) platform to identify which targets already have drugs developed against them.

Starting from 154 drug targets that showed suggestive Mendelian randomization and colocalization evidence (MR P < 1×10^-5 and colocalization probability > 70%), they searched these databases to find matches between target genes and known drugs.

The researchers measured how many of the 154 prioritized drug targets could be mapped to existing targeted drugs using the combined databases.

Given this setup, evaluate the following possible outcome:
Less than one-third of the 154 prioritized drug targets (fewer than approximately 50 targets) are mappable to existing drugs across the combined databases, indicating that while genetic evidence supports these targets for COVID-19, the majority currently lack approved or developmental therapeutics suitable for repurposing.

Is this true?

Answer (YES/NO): YES